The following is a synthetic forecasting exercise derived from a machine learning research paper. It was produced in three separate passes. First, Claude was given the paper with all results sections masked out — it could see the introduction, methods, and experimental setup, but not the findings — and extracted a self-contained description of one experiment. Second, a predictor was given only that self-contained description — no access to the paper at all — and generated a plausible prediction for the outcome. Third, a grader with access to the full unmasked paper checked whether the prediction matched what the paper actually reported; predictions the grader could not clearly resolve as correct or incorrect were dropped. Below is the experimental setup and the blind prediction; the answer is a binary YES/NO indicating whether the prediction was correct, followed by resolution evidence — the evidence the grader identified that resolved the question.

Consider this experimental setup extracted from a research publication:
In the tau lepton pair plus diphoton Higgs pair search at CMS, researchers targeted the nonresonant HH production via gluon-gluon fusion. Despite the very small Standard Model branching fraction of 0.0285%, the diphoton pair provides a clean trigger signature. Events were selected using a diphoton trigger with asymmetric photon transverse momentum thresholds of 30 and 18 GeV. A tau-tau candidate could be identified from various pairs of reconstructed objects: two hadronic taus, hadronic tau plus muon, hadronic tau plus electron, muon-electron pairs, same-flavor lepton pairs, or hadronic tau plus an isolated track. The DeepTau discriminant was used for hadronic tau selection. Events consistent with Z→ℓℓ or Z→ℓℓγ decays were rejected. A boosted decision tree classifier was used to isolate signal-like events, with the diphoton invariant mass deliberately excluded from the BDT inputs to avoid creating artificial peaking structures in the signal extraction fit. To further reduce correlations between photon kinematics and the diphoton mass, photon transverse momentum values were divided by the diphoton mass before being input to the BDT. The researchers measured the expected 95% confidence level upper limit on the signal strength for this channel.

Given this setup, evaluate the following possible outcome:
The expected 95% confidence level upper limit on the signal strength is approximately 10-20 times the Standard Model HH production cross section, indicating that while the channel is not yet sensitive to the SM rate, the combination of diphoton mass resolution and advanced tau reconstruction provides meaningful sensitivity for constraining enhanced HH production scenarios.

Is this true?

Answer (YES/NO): NO